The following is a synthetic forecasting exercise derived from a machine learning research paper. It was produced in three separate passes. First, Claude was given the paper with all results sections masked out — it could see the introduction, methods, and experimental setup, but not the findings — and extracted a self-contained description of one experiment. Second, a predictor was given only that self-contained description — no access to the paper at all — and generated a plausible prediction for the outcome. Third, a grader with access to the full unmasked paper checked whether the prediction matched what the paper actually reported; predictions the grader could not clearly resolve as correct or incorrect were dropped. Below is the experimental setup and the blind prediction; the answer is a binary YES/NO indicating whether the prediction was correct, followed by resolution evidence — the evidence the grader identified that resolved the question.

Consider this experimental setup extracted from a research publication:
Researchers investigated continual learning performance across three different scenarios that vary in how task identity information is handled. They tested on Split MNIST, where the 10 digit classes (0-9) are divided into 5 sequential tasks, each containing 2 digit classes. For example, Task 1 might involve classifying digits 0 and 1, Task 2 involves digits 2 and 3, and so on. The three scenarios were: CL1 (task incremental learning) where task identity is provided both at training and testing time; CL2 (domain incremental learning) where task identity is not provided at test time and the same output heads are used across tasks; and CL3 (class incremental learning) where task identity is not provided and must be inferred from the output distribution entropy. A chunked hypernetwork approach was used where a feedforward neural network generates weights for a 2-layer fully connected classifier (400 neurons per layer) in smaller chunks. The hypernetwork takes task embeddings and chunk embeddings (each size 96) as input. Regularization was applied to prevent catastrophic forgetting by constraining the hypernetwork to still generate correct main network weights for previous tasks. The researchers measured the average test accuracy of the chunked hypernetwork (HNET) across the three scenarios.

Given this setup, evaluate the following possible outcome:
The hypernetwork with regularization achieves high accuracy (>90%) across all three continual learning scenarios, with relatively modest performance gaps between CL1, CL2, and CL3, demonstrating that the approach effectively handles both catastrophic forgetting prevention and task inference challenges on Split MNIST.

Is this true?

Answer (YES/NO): NO